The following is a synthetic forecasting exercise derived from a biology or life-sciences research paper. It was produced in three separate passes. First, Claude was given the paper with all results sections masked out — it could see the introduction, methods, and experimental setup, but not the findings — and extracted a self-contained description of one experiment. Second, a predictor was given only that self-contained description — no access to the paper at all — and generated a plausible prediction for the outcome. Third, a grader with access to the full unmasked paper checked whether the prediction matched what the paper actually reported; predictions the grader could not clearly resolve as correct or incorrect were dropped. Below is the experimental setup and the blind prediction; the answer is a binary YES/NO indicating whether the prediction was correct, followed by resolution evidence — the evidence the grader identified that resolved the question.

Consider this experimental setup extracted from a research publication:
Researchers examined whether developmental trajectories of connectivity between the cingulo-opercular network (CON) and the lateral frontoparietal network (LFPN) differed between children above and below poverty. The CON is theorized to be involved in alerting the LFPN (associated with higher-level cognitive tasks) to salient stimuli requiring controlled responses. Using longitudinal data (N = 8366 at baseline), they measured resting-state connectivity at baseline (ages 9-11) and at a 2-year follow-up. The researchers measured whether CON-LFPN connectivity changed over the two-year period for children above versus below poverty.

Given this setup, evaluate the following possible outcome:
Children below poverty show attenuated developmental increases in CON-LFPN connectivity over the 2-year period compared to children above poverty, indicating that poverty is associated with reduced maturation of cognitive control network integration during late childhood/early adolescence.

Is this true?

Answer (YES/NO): NO